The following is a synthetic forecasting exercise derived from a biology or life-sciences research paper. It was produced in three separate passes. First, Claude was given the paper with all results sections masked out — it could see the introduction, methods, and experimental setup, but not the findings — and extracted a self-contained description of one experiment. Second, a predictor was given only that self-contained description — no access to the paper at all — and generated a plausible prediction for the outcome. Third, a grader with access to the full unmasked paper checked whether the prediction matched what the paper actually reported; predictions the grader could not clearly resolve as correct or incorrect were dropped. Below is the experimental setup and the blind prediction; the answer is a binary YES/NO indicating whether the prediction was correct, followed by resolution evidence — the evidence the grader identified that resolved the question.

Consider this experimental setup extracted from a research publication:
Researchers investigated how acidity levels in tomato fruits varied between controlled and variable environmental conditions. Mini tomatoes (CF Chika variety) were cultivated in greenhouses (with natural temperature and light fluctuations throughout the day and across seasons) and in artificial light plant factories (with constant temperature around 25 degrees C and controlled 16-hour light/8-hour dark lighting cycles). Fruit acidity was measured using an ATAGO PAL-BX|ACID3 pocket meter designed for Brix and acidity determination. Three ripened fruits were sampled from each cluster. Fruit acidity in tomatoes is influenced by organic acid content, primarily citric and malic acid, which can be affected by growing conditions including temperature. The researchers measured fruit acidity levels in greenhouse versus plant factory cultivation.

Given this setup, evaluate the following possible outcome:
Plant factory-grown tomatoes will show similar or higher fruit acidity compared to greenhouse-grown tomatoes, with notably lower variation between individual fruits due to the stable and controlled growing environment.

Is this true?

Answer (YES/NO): NO